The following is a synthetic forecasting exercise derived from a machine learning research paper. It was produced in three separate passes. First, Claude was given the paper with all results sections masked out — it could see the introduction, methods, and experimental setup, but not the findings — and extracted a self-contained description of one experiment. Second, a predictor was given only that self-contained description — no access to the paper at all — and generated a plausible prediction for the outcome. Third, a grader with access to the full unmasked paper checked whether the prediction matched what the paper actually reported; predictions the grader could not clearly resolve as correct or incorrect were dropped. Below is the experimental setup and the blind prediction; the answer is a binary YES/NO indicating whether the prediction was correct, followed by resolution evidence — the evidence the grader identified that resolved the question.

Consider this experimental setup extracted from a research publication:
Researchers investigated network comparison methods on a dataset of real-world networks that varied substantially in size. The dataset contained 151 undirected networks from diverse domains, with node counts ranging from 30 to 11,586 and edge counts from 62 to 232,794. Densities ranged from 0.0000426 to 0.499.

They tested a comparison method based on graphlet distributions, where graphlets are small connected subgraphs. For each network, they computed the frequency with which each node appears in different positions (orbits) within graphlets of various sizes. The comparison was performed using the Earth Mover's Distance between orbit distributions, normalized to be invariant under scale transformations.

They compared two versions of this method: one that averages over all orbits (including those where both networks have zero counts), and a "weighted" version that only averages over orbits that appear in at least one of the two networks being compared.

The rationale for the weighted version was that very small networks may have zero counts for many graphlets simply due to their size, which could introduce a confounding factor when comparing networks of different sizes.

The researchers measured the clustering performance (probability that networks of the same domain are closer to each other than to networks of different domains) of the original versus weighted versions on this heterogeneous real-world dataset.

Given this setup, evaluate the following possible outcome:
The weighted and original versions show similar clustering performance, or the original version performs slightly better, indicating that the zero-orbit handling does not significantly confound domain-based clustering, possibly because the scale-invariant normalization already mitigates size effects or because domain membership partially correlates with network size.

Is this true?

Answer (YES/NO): NO